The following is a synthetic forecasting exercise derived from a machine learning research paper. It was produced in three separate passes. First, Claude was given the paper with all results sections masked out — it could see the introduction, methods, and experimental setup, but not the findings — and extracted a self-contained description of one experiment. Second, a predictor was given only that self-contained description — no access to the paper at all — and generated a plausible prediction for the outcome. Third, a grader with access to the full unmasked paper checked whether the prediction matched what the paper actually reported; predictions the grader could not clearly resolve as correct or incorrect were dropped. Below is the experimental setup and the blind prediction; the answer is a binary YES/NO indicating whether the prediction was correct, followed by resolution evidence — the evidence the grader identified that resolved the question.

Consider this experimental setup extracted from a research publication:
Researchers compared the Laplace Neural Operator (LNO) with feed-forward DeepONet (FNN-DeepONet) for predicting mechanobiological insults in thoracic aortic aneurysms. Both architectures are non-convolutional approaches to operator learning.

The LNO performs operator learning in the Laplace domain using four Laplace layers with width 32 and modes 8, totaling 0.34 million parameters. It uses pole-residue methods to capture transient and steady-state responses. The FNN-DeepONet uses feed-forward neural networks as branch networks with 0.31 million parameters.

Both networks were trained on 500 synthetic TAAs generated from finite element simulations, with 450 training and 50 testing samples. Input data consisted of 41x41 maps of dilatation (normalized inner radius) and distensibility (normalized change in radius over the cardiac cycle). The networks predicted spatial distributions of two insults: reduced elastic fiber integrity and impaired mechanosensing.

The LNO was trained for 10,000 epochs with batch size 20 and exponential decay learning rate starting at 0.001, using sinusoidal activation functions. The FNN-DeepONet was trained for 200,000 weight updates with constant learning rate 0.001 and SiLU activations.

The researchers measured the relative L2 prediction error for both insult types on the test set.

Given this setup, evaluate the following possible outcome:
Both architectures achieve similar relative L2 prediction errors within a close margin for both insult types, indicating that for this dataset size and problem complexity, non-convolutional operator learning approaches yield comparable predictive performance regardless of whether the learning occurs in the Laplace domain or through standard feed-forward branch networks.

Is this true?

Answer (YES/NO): NO